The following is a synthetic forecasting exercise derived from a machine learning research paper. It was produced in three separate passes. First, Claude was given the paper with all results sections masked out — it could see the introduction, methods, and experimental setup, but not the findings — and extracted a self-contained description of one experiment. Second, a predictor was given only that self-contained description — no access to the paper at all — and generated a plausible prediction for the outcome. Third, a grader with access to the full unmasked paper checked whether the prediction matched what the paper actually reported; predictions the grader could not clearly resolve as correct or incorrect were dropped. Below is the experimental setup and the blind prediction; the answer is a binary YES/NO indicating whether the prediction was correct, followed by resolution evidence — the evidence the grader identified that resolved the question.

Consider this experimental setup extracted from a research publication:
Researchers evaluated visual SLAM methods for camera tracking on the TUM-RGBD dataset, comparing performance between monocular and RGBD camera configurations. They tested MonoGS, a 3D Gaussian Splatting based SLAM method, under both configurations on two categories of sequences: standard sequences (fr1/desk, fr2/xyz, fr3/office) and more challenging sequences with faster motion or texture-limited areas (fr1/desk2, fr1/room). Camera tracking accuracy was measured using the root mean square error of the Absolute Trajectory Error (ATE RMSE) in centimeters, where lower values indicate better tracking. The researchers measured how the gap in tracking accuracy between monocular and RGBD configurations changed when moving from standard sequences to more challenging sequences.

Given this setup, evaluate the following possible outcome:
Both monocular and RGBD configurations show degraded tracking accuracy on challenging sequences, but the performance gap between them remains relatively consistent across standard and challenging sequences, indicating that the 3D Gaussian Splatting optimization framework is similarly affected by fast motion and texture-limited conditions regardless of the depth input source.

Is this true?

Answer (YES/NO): NO